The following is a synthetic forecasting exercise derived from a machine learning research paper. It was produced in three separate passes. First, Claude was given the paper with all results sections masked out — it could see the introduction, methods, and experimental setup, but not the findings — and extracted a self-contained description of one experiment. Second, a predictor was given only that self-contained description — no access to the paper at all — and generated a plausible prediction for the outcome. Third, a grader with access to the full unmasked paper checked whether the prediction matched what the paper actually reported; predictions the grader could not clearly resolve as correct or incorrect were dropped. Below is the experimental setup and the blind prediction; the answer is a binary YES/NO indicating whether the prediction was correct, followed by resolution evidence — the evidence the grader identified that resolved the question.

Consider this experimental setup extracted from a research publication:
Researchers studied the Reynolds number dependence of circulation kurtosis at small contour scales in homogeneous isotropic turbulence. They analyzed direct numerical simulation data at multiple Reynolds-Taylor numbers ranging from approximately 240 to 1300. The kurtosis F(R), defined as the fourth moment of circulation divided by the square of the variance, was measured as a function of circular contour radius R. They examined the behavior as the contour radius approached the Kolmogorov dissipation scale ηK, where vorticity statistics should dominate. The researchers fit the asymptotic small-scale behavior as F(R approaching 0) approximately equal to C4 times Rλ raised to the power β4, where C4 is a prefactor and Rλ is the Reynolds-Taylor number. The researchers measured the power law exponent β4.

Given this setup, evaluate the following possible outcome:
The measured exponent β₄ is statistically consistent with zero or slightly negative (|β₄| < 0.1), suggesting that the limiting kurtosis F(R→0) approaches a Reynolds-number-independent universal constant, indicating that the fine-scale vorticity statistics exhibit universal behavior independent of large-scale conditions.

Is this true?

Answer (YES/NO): NO